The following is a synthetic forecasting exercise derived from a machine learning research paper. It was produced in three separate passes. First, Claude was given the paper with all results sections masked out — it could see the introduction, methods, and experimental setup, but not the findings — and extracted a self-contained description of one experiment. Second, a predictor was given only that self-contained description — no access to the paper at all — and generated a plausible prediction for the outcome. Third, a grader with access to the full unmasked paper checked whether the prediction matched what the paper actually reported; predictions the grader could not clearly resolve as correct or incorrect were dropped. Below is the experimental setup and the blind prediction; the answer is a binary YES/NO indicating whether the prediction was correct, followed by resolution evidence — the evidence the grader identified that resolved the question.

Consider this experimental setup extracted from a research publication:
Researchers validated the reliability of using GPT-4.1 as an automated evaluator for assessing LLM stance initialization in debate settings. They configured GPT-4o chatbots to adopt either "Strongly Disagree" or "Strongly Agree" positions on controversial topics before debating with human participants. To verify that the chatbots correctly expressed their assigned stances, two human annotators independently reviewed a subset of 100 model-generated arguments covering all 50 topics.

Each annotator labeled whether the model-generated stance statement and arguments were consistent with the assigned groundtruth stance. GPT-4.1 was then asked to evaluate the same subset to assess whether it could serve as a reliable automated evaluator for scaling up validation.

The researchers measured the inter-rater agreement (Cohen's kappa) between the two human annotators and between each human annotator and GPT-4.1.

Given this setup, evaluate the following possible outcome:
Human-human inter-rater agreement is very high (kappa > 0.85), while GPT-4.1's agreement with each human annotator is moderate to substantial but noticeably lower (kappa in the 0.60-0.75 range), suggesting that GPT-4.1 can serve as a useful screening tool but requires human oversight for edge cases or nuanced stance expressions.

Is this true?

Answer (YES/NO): NO